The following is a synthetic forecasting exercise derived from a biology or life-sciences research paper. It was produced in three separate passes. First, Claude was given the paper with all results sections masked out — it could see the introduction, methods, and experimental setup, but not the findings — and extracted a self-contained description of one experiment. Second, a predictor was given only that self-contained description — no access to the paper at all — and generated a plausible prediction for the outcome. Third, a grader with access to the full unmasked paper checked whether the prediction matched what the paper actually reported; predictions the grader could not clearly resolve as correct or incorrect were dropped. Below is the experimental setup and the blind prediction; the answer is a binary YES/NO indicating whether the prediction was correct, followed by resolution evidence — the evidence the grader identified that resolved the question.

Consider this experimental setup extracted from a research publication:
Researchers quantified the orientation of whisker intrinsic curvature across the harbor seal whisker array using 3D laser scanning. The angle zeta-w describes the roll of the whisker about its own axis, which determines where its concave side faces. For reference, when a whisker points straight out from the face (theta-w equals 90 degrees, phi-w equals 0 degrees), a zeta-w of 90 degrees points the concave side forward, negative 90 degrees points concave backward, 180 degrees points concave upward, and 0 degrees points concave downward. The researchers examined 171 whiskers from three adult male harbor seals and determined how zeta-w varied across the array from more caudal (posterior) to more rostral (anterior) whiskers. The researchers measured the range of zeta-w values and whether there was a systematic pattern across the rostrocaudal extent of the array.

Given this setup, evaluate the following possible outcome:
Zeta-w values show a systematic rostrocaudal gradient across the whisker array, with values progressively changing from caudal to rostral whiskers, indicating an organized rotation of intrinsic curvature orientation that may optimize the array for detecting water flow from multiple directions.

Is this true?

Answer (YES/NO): YES